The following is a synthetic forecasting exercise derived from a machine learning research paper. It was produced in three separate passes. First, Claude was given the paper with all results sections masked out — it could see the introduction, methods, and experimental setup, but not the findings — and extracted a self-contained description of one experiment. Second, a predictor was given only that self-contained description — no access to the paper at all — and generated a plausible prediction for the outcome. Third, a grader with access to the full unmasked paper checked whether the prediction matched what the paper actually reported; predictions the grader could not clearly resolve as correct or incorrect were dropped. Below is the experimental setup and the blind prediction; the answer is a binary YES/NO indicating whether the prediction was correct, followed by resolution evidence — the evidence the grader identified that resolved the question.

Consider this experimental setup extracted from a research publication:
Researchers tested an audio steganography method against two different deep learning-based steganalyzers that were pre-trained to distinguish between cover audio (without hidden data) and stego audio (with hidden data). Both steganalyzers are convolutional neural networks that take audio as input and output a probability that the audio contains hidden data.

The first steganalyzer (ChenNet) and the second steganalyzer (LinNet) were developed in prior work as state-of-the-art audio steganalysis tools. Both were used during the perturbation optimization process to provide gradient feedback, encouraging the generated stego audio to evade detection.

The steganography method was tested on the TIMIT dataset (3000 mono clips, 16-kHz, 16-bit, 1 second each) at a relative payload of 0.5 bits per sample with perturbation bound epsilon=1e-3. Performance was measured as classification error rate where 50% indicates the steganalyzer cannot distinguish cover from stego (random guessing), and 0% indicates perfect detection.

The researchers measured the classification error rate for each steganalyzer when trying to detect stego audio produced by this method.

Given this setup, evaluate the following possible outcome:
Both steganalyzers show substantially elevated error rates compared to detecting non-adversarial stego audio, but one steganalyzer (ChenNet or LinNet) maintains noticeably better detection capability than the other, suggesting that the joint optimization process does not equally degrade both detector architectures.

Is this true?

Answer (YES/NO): YES